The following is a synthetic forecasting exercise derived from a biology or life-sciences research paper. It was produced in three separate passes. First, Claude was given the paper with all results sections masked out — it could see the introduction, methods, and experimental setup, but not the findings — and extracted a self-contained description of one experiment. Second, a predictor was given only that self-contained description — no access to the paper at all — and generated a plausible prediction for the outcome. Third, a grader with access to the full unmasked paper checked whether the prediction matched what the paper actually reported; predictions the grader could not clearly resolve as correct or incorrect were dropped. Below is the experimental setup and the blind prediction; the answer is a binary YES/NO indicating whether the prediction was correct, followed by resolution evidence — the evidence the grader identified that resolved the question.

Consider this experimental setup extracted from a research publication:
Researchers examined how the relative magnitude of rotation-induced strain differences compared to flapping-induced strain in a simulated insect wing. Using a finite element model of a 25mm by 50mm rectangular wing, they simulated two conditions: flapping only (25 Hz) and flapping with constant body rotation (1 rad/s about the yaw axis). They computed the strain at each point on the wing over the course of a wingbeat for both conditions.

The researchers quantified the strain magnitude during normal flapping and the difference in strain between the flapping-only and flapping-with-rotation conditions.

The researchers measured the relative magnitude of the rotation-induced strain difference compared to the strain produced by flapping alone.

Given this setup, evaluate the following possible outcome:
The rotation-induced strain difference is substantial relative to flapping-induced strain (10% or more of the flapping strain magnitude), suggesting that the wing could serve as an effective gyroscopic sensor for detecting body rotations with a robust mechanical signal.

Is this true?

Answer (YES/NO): NO